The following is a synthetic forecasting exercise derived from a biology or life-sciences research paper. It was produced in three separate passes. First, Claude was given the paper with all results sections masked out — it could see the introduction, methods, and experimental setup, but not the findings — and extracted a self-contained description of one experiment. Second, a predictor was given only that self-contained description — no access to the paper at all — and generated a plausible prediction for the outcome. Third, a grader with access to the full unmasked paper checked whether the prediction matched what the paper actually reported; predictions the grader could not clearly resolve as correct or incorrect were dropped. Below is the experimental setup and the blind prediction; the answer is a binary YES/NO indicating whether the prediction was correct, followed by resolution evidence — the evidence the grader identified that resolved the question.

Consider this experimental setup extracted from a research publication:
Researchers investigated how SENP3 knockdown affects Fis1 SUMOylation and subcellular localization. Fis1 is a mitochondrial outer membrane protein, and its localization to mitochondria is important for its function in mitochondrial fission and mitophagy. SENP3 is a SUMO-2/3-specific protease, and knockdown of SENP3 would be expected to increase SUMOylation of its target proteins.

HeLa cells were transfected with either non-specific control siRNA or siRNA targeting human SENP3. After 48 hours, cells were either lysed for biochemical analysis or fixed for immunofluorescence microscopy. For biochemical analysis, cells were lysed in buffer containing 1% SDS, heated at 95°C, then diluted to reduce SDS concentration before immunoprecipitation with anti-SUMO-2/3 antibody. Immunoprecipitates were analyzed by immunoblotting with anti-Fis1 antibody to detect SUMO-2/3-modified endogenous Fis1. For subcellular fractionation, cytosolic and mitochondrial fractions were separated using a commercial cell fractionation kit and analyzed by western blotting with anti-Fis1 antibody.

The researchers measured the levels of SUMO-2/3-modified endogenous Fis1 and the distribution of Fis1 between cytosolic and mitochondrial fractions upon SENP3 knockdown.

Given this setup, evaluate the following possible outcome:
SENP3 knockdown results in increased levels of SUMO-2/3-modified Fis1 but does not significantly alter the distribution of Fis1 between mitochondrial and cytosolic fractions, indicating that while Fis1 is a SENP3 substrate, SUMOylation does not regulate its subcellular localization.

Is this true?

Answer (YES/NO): NO